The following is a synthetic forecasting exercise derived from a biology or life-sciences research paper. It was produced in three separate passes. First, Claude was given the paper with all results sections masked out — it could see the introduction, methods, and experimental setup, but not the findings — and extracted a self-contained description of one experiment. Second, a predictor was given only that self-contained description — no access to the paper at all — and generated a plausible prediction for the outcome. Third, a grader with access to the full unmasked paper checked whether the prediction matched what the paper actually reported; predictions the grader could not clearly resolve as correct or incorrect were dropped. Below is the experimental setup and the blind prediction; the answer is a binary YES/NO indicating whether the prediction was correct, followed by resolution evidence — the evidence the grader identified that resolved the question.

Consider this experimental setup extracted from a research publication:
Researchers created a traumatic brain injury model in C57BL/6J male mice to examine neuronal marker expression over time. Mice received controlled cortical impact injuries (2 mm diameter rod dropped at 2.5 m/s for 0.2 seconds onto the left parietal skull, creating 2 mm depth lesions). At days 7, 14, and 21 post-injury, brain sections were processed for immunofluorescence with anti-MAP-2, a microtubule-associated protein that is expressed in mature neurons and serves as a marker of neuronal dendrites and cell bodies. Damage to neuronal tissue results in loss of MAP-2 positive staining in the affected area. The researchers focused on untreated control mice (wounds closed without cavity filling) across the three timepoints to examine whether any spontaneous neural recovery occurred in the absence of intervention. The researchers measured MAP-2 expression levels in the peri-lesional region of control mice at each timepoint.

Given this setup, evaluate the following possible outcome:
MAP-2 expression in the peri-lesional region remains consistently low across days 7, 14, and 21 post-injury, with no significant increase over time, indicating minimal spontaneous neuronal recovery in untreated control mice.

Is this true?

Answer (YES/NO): YES